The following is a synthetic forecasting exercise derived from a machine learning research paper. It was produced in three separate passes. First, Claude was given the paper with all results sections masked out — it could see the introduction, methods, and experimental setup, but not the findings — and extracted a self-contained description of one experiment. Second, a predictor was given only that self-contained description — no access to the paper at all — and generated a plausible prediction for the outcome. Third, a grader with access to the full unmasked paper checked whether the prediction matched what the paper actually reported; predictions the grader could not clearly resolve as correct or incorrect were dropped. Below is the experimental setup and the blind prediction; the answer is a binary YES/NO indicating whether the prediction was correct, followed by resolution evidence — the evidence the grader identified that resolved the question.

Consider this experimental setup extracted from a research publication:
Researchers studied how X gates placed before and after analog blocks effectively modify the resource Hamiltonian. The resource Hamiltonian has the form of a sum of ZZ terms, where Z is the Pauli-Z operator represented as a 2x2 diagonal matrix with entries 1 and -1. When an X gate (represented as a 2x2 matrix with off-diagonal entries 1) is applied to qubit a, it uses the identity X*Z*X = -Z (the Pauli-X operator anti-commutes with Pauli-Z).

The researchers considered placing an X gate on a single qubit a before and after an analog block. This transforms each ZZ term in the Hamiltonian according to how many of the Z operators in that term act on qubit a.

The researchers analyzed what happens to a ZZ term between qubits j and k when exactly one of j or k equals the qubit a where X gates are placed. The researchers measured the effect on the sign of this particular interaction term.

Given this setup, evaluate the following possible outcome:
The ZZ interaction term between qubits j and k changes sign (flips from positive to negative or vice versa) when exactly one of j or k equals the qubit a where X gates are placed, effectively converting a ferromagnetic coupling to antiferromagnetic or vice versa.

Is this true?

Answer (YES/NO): YES